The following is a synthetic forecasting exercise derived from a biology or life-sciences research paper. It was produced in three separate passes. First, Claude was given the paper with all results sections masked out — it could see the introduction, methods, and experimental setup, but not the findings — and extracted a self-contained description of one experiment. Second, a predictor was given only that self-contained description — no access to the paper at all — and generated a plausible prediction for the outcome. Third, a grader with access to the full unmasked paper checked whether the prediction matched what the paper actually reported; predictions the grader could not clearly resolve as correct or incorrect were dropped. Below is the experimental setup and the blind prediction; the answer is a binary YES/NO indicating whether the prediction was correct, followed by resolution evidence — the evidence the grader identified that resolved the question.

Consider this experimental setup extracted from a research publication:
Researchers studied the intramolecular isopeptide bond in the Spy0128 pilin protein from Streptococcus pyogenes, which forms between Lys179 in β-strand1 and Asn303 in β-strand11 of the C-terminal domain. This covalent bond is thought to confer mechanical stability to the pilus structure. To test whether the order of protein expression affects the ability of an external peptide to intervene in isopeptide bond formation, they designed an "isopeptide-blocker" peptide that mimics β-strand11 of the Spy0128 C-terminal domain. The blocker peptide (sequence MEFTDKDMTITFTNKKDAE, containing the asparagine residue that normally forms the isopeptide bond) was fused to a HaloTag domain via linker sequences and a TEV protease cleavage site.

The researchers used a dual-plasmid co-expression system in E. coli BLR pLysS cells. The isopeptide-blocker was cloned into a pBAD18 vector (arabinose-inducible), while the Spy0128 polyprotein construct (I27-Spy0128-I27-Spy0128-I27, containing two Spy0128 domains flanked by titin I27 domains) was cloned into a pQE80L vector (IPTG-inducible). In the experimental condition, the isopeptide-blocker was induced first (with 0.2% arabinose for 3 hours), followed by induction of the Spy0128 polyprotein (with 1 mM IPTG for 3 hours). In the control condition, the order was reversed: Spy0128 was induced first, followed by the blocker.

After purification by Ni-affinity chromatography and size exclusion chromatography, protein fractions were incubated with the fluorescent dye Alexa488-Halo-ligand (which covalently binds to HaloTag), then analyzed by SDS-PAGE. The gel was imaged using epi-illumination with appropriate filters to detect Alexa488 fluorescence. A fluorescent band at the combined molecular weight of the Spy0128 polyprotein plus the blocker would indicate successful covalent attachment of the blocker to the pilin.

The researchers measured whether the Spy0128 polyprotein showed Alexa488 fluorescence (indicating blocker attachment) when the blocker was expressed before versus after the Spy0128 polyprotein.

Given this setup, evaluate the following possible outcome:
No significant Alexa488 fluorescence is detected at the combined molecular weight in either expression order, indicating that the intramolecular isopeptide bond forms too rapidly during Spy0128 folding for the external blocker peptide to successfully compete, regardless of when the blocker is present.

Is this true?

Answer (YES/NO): NO